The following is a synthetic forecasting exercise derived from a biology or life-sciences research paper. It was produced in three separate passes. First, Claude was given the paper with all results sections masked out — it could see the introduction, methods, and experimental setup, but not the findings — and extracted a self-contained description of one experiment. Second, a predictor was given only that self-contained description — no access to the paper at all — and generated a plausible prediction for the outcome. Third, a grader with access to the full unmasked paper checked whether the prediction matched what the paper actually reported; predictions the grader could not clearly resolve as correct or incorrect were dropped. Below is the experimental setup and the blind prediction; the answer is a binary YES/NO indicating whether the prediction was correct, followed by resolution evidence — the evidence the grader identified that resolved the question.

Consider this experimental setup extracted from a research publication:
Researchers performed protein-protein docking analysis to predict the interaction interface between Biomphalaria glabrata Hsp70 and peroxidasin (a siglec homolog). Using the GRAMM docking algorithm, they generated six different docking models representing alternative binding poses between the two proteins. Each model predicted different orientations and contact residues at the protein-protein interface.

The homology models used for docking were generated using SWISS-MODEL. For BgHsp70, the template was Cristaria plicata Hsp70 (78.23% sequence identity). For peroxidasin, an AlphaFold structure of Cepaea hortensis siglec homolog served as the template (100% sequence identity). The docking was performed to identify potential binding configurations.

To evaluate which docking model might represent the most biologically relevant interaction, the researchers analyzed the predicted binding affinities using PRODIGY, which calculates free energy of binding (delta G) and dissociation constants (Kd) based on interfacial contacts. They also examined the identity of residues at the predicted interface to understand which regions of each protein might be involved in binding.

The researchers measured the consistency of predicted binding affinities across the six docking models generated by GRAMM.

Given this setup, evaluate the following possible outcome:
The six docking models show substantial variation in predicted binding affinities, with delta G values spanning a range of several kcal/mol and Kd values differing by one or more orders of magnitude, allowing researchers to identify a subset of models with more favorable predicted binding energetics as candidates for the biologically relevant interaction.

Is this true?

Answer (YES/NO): YES